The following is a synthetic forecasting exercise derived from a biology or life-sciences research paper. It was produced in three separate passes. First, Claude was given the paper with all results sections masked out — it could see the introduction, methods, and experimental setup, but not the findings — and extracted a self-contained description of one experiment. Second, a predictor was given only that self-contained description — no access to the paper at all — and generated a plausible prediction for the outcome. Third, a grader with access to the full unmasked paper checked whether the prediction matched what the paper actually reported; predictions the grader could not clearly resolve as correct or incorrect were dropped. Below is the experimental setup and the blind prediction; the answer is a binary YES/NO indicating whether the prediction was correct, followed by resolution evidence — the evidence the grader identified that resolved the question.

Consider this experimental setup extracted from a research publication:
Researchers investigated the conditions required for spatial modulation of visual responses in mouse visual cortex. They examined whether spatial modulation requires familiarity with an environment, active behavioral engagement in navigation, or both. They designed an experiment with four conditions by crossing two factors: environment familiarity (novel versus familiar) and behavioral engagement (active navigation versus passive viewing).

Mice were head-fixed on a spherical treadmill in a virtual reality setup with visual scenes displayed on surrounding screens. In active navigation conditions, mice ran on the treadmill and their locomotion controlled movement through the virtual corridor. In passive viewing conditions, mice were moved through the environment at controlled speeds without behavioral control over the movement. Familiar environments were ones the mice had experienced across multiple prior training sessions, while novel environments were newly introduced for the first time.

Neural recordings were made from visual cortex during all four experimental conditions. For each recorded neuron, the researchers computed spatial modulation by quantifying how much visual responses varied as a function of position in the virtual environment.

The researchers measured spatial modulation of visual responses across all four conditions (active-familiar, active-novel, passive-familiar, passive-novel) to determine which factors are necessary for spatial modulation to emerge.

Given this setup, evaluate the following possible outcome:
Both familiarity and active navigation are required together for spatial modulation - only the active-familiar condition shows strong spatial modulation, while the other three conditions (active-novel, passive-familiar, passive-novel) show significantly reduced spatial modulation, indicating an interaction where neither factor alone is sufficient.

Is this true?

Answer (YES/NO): NO